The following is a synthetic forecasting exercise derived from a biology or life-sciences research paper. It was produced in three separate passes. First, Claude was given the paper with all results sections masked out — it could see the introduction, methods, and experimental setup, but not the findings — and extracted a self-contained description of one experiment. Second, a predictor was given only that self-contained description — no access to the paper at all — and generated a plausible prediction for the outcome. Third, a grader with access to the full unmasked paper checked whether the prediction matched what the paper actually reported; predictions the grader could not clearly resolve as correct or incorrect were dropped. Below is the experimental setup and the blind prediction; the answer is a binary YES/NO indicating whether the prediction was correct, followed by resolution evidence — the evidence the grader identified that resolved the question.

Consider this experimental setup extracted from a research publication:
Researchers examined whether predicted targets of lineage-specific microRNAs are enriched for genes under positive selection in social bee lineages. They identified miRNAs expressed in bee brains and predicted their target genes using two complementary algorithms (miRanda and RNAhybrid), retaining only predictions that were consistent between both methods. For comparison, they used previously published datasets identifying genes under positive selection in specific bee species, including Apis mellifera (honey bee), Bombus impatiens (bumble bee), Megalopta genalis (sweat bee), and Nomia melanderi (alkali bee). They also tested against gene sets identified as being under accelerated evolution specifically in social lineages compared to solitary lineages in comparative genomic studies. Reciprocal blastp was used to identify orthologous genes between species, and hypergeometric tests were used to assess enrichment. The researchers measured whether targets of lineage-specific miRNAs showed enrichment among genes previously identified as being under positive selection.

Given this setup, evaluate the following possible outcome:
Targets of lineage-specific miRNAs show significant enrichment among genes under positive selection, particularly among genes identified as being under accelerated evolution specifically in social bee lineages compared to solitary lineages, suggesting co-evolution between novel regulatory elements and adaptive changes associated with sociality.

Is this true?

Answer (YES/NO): NO